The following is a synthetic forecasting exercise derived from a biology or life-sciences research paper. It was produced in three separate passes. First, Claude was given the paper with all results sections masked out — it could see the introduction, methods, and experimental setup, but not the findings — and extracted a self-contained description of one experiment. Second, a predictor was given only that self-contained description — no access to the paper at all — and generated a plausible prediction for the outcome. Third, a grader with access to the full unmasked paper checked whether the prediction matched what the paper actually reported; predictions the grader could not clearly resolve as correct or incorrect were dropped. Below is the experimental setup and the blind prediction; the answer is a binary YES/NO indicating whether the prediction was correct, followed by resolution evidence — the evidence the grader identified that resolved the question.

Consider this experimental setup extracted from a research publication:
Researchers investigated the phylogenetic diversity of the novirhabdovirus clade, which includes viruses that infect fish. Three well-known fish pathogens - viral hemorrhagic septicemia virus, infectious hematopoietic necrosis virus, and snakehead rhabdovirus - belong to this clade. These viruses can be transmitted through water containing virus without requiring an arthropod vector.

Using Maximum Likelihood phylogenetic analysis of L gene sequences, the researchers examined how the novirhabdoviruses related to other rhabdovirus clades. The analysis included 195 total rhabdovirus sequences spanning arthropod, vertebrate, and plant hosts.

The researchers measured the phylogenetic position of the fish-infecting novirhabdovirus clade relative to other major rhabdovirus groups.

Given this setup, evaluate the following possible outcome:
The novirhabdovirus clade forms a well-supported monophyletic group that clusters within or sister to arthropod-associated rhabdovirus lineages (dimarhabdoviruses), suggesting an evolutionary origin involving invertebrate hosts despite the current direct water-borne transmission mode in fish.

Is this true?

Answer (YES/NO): NO